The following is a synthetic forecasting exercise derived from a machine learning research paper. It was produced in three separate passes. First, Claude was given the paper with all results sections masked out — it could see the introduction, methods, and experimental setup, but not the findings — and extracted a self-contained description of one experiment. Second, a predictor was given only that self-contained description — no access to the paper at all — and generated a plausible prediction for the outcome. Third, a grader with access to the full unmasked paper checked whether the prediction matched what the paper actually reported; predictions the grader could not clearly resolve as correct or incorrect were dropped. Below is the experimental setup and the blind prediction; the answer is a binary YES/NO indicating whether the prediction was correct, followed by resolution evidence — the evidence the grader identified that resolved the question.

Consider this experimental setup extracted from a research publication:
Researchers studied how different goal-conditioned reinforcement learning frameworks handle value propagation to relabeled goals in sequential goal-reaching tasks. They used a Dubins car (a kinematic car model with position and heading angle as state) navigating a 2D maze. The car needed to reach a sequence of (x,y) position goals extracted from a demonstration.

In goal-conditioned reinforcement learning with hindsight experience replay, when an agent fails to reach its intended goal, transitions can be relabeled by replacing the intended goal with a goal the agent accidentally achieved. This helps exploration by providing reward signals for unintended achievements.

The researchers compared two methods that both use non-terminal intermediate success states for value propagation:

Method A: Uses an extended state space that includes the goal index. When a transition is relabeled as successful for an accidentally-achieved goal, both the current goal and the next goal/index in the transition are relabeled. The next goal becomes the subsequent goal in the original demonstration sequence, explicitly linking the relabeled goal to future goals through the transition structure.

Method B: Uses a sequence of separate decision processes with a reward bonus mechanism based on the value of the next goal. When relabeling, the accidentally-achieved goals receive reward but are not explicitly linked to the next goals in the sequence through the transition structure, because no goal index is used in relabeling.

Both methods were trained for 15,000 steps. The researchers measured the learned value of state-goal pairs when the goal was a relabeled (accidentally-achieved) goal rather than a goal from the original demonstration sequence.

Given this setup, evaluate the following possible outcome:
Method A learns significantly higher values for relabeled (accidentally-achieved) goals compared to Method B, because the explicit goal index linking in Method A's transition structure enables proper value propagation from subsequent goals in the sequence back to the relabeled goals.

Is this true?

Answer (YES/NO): YES